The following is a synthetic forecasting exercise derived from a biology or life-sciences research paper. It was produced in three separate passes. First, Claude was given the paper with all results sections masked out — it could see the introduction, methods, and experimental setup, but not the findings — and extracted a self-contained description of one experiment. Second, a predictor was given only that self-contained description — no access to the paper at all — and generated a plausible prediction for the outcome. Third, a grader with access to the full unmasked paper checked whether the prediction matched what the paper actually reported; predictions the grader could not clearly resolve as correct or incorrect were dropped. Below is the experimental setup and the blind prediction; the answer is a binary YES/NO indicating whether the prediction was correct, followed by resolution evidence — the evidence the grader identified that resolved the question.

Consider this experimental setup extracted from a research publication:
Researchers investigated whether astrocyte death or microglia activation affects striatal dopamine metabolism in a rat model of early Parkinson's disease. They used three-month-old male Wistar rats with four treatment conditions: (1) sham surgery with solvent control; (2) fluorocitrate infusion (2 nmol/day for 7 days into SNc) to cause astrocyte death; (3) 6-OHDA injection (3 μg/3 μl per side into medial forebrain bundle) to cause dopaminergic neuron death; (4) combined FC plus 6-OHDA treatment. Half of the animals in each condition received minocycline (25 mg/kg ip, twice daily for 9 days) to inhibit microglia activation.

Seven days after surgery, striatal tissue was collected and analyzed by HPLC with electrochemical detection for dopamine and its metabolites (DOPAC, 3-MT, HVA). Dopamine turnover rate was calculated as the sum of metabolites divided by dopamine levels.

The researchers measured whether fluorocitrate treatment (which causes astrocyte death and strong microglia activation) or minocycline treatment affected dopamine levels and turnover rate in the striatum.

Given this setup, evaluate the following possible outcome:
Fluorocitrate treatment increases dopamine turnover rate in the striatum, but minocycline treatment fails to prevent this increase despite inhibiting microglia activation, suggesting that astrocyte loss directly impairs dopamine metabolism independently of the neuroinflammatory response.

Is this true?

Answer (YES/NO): NO